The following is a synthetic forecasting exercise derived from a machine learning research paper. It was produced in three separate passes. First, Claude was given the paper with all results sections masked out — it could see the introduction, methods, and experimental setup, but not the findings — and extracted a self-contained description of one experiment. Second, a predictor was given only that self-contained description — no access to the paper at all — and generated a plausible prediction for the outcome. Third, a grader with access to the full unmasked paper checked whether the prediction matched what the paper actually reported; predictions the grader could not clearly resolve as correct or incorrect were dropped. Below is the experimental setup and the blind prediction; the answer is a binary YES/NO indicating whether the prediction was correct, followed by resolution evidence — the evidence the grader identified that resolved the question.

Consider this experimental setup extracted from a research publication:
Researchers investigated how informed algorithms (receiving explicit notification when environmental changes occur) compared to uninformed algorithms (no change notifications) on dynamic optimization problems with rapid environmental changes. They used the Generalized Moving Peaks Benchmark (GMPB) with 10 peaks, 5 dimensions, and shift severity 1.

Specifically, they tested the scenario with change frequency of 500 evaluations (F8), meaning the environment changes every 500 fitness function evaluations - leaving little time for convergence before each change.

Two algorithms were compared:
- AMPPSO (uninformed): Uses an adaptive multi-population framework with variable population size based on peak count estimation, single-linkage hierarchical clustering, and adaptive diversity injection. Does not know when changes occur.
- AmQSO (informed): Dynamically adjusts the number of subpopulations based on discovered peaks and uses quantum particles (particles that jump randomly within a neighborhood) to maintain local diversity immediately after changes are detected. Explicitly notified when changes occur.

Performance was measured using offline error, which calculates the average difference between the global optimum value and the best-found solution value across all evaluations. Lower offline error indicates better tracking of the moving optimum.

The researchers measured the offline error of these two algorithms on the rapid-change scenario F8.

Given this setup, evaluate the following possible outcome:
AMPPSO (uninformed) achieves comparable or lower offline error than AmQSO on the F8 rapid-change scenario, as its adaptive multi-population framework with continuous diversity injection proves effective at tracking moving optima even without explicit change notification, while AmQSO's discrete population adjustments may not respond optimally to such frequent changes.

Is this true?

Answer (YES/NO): NO